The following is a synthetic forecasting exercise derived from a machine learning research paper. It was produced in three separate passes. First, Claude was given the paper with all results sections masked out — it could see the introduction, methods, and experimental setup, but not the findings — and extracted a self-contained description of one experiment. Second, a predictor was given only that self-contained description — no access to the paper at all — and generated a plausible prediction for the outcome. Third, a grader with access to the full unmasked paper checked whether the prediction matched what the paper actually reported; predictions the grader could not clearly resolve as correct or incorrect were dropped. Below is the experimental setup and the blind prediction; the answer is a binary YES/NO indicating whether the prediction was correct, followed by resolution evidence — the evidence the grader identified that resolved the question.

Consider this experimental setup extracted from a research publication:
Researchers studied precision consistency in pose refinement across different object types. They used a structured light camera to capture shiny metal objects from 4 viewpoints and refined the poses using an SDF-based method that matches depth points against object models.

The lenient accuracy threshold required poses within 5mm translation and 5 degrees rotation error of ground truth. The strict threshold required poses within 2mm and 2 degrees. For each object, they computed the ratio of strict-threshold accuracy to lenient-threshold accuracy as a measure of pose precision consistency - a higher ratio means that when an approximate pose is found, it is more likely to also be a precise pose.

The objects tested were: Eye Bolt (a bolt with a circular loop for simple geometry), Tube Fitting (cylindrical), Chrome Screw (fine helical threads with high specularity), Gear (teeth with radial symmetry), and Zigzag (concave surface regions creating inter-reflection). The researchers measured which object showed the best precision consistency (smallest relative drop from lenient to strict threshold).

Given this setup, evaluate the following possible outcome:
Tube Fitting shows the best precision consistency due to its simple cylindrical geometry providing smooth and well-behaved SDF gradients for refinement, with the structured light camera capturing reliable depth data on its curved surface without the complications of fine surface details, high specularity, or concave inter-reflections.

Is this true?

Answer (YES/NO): NO